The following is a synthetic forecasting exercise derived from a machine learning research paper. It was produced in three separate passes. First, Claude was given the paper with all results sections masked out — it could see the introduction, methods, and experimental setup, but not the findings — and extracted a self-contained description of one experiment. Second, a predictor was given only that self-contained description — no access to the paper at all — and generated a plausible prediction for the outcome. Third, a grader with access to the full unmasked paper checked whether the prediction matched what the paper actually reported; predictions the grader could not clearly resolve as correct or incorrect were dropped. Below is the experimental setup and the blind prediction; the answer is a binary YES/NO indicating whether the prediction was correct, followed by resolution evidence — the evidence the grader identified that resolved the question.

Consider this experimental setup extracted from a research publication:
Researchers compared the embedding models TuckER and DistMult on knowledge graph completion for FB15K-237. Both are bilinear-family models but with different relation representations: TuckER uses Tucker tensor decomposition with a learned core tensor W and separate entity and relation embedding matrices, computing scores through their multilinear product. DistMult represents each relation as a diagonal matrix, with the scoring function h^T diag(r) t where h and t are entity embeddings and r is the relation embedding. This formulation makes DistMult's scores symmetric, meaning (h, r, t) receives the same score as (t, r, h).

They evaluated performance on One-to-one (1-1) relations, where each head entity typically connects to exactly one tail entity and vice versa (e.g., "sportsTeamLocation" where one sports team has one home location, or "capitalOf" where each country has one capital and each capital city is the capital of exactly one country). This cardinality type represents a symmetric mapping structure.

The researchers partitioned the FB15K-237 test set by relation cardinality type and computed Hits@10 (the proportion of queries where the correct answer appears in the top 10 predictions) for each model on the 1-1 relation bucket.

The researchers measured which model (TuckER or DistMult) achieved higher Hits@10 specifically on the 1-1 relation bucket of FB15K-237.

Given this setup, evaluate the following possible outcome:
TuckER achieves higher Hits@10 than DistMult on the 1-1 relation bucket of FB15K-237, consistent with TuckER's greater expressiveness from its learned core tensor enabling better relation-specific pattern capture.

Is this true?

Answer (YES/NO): NO